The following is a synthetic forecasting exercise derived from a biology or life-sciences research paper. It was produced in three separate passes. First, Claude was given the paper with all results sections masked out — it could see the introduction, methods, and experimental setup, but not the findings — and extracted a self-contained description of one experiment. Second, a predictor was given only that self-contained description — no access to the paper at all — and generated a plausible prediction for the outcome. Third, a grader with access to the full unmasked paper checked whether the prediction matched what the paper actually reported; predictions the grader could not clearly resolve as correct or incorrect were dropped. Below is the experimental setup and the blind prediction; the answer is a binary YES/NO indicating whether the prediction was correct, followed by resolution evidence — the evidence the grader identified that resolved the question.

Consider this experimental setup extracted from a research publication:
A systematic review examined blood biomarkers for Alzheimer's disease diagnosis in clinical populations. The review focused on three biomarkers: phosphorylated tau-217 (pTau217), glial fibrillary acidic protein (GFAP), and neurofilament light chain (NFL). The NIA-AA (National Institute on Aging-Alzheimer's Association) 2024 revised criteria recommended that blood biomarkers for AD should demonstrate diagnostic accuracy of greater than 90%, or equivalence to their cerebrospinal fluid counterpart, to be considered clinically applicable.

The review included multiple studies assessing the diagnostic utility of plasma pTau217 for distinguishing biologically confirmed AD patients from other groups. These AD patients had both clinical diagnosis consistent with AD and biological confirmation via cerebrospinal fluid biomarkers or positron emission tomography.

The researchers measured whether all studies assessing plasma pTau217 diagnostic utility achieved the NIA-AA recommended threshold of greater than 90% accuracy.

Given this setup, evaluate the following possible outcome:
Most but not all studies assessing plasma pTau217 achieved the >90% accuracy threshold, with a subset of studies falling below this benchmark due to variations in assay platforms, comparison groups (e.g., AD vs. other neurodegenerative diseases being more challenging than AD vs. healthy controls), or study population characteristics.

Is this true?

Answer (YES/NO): NO